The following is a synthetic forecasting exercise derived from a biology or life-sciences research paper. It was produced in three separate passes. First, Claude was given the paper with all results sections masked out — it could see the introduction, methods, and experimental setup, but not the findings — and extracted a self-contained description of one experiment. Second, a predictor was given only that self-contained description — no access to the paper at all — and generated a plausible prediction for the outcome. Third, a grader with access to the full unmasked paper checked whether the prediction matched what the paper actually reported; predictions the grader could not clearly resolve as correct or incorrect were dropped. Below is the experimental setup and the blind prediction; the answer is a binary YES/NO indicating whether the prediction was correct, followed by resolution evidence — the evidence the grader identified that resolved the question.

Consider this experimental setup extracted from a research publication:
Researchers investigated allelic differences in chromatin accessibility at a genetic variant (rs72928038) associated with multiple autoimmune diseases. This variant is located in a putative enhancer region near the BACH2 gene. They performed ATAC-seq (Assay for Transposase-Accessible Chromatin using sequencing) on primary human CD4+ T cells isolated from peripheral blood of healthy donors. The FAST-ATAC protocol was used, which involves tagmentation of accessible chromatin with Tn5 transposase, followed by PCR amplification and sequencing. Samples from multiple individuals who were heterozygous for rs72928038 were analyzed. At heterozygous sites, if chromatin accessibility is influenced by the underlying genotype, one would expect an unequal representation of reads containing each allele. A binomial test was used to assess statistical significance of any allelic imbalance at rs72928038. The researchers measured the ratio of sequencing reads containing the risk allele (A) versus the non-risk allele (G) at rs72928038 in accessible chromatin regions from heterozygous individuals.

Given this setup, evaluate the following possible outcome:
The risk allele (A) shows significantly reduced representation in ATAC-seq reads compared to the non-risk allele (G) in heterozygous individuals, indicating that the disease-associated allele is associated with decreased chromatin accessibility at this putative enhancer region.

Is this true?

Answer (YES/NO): YES